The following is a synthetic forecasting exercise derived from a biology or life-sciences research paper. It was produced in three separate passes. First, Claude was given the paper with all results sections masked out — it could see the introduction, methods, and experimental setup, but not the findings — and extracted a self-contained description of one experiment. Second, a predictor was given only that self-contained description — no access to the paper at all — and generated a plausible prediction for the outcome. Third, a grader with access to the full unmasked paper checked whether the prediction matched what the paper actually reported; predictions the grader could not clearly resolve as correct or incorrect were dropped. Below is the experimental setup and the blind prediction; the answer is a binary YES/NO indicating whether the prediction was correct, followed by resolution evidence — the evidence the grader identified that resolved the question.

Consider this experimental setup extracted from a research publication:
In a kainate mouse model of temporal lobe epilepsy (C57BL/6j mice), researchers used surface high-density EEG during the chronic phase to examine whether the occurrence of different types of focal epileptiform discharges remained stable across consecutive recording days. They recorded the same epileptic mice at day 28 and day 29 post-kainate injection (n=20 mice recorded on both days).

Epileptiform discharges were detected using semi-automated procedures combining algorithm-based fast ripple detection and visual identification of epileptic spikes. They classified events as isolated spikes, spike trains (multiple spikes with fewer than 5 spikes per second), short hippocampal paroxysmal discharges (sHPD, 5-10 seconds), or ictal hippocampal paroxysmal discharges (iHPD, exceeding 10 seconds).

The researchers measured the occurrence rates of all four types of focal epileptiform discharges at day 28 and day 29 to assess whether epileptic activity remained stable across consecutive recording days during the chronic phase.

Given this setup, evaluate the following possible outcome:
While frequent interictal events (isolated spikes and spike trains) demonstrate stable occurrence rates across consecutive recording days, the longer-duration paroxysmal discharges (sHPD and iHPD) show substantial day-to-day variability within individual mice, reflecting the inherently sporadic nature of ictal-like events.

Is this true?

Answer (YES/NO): NO